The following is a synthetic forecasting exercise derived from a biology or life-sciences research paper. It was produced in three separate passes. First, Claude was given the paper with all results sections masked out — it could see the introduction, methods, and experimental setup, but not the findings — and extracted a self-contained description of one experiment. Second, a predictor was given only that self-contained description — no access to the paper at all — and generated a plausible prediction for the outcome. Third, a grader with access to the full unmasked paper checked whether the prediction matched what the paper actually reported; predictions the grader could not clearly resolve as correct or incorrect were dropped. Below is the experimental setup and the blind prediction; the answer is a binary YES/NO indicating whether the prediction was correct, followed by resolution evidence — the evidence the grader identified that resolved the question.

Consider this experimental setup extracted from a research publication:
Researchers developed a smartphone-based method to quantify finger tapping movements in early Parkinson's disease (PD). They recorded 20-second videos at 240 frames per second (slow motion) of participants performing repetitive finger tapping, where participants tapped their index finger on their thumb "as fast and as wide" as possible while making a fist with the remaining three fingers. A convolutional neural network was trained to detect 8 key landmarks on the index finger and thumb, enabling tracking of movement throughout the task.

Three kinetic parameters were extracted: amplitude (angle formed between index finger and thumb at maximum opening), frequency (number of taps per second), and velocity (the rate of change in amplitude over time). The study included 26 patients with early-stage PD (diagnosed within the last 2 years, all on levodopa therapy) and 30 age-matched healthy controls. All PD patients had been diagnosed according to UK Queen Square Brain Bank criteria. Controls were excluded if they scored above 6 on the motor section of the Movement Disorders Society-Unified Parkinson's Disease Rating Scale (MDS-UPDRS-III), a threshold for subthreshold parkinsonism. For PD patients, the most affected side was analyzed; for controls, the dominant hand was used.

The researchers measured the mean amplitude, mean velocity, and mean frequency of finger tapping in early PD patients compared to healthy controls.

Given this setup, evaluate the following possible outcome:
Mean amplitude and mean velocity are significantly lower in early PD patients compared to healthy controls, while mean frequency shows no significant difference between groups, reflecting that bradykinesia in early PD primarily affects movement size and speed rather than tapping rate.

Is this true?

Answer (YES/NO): NO